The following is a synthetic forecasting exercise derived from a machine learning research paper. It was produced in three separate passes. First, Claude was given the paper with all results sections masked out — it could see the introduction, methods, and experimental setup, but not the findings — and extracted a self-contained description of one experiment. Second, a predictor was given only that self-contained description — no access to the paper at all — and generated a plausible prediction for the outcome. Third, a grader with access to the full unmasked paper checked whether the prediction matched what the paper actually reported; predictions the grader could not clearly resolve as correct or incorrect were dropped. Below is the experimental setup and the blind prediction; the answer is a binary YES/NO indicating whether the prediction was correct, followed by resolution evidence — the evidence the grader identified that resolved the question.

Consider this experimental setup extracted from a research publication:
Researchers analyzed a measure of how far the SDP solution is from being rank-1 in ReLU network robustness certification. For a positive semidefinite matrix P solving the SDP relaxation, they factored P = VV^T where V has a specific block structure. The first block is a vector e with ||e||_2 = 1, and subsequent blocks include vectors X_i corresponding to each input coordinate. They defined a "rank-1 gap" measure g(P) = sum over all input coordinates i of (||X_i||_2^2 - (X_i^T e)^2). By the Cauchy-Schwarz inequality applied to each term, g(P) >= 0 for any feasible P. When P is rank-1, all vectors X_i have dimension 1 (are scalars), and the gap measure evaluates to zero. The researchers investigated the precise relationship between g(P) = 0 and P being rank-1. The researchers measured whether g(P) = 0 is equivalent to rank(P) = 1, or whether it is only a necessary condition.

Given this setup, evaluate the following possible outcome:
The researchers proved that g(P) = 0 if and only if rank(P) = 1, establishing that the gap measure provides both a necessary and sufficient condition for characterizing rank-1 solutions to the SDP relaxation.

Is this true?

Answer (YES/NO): NO